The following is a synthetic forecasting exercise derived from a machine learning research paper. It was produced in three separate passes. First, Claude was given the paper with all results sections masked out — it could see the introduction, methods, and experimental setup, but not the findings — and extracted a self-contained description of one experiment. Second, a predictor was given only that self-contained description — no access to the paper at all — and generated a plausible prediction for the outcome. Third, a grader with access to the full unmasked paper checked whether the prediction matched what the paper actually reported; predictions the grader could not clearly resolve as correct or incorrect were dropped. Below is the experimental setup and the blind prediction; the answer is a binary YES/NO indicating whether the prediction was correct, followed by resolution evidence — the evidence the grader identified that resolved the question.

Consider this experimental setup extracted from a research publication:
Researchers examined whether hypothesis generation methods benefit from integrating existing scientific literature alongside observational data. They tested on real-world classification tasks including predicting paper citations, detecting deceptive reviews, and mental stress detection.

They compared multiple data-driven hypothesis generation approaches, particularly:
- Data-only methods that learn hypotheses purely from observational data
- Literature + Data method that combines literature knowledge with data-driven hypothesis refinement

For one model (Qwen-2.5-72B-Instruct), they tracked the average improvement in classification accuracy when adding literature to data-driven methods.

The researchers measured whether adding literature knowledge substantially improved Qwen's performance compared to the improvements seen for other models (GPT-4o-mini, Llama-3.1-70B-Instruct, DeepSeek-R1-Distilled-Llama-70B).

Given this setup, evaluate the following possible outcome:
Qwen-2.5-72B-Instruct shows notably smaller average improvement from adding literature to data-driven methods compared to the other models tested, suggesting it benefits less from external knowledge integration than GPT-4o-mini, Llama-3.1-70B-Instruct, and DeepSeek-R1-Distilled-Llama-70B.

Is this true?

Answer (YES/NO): YES